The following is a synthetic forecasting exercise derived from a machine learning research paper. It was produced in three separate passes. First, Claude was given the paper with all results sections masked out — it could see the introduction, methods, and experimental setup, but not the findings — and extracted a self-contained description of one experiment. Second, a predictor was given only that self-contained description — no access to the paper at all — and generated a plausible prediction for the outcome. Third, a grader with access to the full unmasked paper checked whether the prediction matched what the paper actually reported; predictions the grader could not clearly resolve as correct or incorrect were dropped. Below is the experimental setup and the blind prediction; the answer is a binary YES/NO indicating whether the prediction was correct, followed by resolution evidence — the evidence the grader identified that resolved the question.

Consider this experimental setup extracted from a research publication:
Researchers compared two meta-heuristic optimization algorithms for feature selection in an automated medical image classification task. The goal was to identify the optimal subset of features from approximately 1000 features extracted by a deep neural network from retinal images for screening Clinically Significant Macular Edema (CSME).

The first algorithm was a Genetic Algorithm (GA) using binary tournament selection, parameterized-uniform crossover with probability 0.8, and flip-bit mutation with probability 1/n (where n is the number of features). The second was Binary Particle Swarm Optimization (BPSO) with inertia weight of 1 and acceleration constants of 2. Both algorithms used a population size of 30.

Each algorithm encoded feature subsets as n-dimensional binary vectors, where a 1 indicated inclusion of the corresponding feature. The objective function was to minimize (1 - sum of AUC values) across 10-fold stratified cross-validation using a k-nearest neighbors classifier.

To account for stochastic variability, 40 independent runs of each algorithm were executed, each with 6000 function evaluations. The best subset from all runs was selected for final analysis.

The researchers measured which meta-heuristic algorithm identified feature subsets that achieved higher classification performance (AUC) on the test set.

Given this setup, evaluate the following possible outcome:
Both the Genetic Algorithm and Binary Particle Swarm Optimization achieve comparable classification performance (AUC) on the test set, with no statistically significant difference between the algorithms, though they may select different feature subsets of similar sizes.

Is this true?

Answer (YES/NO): NO